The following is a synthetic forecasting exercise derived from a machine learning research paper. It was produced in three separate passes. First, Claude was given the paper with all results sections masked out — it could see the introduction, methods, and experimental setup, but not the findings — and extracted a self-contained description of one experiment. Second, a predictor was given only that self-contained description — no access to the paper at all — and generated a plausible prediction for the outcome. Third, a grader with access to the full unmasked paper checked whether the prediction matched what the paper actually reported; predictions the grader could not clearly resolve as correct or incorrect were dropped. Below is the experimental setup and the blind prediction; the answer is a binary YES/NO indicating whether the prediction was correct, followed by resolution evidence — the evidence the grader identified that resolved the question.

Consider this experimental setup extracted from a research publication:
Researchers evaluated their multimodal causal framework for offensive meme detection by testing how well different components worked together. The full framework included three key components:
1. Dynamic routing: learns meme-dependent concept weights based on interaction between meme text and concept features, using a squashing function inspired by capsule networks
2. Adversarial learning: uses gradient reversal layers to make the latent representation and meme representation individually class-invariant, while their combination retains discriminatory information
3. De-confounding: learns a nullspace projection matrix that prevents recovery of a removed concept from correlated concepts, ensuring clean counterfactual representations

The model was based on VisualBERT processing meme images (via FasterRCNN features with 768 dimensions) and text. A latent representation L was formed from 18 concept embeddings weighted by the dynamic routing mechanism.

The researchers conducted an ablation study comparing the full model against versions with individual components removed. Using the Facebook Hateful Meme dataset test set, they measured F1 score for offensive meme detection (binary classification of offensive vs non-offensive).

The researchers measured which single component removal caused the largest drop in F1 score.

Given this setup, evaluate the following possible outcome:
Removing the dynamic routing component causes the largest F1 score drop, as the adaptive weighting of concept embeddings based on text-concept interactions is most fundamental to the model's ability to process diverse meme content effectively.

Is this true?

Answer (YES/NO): NO